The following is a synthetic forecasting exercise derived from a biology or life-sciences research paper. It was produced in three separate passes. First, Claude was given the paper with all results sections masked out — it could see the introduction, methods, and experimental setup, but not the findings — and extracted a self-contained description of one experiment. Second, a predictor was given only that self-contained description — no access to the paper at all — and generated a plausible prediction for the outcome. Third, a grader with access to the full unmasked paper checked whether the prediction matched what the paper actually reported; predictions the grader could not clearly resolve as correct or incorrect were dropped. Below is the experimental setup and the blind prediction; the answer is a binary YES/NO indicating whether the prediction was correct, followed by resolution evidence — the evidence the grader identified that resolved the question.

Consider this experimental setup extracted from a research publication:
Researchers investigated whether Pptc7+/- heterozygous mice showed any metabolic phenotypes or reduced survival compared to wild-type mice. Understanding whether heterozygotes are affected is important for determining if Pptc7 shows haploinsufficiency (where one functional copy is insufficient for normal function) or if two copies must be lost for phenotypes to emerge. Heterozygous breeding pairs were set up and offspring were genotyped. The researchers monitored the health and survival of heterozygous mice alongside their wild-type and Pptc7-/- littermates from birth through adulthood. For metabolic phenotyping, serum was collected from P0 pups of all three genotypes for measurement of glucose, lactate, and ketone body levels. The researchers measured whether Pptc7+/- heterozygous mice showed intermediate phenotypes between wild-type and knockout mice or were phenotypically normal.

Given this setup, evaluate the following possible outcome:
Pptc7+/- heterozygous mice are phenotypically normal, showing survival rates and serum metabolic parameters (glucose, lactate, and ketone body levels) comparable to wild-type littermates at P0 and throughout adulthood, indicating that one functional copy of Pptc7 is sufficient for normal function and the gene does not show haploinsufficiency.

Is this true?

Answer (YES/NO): YES